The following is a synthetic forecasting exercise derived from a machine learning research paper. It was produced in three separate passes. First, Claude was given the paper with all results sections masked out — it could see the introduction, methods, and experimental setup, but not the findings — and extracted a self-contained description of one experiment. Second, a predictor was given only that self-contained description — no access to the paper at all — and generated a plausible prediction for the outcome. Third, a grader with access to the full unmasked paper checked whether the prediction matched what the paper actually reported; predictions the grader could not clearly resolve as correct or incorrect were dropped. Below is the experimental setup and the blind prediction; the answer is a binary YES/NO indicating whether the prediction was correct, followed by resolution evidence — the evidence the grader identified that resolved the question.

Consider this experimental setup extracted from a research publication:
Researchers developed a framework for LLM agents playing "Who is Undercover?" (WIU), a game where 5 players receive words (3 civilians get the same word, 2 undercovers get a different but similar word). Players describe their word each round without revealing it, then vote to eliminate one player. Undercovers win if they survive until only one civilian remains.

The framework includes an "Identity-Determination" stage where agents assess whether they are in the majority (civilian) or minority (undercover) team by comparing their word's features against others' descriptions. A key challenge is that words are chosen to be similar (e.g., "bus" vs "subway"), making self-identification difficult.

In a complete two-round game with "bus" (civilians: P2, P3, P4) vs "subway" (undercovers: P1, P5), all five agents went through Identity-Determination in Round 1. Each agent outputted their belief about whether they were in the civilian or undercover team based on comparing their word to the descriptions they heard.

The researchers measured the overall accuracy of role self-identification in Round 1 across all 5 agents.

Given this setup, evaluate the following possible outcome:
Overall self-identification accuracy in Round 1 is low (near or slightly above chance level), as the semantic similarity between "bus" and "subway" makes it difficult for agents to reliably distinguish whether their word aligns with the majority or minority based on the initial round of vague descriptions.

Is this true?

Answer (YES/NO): NO